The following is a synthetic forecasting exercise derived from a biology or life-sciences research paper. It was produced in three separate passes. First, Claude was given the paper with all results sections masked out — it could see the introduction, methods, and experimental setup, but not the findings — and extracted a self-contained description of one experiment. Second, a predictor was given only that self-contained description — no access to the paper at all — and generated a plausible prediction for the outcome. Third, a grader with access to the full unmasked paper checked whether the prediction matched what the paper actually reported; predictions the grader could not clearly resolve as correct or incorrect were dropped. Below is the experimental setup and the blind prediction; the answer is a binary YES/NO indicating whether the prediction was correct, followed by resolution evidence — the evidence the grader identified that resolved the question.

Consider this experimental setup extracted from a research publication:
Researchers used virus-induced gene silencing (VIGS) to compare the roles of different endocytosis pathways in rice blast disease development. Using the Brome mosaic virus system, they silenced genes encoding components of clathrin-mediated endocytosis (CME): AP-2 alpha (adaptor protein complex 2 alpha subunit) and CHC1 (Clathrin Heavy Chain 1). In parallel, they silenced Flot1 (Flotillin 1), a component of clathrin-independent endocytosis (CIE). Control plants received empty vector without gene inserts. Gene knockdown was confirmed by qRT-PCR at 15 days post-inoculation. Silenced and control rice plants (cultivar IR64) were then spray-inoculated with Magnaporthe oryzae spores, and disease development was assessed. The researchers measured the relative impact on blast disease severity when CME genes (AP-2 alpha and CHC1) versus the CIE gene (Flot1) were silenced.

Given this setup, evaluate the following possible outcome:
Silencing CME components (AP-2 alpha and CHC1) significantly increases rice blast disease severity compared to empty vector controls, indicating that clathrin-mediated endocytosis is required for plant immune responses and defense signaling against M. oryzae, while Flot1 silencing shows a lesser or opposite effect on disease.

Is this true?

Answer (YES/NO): NO